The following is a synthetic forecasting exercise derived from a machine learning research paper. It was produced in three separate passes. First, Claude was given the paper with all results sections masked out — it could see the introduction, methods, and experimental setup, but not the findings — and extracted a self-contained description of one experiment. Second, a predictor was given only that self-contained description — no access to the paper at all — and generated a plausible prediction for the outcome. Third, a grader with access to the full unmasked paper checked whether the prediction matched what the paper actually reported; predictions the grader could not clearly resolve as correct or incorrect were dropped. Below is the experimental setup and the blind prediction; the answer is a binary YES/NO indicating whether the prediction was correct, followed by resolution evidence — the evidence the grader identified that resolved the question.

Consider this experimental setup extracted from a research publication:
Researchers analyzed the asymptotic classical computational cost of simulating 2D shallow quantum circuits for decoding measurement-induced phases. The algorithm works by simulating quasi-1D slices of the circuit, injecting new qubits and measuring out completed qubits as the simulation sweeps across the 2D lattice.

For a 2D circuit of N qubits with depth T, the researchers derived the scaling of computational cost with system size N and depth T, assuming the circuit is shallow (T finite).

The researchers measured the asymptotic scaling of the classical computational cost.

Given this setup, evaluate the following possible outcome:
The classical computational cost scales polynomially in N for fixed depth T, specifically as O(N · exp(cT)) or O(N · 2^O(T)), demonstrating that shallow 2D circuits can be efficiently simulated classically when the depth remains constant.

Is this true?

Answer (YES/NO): NO